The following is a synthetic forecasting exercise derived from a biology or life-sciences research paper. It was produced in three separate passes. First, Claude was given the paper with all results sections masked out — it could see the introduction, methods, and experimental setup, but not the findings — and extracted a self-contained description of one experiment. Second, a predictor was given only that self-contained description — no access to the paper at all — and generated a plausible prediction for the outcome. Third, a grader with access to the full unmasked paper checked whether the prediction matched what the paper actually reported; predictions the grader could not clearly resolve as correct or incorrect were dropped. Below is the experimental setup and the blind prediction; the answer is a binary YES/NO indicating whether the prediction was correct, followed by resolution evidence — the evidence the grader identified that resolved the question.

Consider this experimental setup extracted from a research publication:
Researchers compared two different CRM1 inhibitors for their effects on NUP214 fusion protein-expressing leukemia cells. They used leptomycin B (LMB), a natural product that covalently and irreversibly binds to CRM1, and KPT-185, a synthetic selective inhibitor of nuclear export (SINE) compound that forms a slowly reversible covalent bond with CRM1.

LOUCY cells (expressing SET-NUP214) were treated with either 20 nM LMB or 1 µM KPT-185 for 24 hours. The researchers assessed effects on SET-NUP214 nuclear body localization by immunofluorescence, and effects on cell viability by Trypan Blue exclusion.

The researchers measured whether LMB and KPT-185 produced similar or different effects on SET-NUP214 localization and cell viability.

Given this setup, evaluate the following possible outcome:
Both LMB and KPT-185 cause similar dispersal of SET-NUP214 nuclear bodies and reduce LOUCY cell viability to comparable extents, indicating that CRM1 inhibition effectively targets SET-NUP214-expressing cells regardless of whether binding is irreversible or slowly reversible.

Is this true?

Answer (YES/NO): NO